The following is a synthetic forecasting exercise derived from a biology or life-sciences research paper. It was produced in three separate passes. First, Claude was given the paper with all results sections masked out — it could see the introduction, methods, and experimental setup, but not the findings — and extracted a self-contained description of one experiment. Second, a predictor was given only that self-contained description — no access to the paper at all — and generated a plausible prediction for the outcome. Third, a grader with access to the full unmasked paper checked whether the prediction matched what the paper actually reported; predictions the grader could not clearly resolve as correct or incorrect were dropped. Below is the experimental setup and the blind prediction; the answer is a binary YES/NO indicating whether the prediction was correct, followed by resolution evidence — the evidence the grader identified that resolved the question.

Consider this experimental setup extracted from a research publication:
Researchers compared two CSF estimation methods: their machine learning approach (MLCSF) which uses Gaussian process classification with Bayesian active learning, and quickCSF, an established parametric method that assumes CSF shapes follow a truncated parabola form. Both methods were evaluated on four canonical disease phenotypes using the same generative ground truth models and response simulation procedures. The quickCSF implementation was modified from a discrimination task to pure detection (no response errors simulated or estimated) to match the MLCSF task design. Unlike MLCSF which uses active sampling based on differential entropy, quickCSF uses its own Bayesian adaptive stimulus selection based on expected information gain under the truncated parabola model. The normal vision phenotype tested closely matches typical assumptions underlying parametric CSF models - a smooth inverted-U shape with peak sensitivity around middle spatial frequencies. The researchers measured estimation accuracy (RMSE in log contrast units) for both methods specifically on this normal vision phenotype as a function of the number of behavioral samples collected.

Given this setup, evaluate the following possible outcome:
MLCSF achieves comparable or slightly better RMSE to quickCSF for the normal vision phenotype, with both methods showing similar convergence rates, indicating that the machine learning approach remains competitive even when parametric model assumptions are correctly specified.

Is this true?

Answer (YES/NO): NO